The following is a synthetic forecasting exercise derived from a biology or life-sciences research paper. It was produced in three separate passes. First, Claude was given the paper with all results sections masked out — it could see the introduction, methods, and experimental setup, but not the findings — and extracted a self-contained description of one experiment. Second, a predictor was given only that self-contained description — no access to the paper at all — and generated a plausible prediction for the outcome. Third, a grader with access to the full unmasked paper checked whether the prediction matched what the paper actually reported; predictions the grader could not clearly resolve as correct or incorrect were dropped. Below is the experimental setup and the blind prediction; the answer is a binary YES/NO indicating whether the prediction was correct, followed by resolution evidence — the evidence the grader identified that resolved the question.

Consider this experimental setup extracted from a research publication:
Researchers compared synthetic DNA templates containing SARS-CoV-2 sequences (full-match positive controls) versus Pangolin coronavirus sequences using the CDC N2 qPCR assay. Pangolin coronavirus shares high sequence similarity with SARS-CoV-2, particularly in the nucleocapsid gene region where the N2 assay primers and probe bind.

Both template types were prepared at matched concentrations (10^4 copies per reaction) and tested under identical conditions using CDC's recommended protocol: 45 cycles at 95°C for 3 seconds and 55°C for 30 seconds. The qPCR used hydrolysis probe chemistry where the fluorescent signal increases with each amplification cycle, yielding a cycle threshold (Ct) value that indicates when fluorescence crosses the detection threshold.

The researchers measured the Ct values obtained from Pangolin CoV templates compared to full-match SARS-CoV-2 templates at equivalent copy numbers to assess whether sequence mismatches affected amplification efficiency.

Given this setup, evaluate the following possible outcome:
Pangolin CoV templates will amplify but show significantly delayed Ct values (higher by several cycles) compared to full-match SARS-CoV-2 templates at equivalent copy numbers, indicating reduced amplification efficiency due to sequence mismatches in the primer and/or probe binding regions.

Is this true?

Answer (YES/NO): NO